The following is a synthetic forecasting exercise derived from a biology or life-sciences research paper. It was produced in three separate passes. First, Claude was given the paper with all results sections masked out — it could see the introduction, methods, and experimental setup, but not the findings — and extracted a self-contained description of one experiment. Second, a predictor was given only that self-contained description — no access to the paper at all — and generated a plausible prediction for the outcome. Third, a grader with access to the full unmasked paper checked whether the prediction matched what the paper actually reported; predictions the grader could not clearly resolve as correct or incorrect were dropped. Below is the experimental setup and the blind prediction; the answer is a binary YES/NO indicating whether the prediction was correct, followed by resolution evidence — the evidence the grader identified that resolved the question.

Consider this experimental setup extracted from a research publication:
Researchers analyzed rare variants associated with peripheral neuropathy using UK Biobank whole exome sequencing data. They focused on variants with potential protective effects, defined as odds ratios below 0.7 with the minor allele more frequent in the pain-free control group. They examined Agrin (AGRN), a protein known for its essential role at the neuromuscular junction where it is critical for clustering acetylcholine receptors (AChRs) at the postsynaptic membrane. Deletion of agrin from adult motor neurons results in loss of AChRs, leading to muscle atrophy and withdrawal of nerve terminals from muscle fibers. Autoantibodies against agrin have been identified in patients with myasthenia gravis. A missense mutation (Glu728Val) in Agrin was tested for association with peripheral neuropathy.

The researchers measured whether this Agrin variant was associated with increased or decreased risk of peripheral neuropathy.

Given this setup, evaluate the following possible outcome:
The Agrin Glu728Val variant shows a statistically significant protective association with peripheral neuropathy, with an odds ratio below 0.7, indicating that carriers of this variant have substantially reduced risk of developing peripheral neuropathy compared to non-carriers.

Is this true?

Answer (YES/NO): YES